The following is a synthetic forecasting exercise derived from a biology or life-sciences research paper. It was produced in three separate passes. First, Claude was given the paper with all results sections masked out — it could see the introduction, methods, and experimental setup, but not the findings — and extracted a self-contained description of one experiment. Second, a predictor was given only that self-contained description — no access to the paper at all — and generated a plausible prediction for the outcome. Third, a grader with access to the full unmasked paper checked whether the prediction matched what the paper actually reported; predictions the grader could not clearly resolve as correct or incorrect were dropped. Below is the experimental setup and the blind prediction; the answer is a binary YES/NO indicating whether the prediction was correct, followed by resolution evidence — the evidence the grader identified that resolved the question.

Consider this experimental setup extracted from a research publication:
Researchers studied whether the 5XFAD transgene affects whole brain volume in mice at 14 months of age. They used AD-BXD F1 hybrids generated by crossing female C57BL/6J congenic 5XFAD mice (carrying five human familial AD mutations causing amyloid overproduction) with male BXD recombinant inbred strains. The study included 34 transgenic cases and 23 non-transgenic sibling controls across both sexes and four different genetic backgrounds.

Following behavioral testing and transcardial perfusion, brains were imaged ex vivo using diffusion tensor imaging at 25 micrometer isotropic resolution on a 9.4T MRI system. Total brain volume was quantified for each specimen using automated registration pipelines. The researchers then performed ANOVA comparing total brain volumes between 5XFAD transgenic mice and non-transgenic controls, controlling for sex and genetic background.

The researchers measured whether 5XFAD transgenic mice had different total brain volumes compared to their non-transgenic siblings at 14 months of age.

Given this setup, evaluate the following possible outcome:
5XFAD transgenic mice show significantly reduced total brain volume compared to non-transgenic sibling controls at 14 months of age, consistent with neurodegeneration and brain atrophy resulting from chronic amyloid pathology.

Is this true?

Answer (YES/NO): NO